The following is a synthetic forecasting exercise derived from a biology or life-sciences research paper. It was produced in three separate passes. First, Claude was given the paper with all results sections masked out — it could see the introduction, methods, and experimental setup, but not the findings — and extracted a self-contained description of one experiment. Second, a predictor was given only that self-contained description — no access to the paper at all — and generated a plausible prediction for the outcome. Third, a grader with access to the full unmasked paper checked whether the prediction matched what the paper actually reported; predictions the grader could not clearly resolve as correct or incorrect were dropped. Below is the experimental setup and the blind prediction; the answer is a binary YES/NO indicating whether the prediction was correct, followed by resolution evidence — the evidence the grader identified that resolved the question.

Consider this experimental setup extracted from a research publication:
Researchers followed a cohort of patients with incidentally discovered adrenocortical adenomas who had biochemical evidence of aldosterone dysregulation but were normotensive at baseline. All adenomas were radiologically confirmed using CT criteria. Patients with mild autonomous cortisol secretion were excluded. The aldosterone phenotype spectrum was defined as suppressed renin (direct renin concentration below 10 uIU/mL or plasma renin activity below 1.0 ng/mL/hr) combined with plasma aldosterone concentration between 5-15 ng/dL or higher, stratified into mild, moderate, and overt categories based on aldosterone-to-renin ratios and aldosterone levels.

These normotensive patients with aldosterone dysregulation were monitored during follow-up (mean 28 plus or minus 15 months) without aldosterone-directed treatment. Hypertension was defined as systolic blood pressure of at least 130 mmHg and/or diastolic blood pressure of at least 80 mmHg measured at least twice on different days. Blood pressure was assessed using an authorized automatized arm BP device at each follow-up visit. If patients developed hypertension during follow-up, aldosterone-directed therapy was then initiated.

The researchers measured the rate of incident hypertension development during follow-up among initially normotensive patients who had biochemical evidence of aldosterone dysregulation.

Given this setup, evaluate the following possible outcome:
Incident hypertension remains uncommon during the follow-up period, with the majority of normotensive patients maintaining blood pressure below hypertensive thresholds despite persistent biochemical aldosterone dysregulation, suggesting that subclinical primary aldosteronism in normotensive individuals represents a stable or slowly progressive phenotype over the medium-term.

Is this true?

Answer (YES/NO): NO